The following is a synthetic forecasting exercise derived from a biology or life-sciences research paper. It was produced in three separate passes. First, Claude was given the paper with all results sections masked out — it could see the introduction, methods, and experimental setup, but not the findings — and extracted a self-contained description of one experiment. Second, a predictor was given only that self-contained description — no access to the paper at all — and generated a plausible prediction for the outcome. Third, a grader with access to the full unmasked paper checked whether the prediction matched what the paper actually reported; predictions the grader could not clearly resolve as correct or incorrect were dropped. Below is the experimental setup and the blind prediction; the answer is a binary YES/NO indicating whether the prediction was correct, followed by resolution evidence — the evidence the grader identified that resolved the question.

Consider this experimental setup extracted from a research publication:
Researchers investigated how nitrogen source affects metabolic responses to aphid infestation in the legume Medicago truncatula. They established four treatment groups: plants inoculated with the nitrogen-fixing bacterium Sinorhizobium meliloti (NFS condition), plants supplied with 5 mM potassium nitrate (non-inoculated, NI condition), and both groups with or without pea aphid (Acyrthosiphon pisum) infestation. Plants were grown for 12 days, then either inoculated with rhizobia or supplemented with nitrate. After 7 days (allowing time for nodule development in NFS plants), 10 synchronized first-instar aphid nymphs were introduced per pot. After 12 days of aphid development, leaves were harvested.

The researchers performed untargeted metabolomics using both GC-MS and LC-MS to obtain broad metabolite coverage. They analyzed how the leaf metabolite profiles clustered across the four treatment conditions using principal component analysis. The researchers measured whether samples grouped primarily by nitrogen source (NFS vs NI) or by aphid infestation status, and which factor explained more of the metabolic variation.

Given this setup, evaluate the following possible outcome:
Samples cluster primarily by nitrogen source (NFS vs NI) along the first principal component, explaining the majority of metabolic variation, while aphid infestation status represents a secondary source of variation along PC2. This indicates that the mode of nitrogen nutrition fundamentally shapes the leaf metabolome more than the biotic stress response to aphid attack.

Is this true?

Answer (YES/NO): NO